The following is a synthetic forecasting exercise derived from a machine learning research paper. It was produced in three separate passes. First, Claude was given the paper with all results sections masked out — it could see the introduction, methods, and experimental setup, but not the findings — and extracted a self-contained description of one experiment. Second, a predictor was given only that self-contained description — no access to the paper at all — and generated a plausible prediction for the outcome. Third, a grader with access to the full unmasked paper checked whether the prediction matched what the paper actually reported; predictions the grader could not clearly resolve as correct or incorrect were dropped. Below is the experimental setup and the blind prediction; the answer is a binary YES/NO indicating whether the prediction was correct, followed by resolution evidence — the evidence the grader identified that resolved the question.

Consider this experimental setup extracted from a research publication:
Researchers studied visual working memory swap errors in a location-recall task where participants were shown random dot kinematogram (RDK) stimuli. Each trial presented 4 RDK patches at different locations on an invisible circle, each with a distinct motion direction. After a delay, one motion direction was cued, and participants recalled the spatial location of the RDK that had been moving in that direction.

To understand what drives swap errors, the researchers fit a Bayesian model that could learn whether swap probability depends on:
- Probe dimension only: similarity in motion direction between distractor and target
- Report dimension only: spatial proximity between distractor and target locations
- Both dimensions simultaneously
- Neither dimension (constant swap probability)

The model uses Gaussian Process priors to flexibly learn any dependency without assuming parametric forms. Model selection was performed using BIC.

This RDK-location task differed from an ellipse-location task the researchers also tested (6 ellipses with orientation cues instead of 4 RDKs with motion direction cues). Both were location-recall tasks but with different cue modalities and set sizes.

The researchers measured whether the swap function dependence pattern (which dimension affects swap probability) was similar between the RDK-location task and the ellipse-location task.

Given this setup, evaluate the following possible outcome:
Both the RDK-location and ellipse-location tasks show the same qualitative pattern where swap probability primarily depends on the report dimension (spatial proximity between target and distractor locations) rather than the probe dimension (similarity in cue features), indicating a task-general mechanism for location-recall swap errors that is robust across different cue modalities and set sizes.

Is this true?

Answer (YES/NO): NO